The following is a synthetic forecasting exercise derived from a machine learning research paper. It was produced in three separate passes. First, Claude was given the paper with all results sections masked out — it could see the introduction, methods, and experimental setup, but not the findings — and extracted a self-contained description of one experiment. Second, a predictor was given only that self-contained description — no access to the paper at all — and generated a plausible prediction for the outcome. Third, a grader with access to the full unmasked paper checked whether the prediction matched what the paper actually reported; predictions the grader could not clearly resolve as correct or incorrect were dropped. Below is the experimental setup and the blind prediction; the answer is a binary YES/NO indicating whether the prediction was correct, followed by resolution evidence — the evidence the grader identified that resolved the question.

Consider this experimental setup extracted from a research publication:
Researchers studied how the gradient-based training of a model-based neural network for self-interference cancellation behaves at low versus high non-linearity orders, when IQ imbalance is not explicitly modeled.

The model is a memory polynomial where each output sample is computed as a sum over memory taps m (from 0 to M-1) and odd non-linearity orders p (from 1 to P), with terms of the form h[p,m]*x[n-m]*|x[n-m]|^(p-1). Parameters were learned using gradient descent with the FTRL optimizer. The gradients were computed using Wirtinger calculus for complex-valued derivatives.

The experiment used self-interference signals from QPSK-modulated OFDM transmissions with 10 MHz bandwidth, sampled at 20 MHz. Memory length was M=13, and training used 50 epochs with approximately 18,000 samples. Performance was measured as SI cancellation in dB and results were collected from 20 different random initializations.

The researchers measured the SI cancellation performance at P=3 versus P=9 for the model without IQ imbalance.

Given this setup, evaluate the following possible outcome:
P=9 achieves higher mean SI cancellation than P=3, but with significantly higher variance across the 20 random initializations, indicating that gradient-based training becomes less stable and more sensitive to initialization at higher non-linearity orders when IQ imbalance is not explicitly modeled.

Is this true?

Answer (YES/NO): NO